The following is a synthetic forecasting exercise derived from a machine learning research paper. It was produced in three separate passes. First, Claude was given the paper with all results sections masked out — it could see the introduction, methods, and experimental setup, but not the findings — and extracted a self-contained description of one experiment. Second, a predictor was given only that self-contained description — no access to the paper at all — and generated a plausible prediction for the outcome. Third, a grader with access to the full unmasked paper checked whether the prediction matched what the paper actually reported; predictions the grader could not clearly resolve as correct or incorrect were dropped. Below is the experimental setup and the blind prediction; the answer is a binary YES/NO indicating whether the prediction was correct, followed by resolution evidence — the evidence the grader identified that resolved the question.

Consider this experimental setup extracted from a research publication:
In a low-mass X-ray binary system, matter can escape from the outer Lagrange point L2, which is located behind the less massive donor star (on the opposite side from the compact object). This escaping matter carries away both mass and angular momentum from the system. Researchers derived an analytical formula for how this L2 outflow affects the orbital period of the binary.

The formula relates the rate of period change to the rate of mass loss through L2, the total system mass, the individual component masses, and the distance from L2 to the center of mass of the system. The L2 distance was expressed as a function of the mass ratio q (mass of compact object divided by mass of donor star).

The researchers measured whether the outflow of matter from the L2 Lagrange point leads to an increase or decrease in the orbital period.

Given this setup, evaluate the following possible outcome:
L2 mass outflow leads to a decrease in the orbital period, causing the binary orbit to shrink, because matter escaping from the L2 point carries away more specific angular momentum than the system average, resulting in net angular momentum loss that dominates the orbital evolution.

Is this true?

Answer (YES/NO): YES